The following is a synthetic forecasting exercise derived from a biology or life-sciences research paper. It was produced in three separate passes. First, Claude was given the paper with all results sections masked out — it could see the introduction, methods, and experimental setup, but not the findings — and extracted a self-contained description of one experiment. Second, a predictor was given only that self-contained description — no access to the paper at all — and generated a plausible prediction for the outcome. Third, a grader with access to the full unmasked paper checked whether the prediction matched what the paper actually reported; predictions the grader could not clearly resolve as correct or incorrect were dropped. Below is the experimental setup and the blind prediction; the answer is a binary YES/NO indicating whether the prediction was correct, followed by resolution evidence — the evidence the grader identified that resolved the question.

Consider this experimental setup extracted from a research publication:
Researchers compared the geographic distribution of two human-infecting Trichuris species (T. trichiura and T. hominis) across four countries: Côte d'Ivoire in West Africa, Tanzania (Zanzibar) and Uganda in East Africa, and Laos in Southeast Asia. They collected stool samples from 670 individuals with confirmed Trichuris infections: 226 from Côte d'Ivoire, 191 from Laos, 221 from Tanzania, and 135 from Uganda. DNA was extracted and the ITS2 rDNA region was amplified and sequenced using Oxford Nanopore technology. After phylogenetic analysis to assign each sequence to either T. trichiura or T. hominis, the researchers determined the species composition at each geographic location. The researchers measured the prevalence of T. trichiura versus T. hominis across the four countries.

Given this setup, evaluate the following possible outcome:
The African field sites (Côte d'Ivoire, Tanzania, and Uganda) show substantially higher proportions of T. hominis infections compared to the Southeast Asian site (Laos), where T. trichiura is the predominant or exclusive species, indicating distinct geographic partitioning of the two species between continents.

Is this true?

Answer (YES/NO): NO